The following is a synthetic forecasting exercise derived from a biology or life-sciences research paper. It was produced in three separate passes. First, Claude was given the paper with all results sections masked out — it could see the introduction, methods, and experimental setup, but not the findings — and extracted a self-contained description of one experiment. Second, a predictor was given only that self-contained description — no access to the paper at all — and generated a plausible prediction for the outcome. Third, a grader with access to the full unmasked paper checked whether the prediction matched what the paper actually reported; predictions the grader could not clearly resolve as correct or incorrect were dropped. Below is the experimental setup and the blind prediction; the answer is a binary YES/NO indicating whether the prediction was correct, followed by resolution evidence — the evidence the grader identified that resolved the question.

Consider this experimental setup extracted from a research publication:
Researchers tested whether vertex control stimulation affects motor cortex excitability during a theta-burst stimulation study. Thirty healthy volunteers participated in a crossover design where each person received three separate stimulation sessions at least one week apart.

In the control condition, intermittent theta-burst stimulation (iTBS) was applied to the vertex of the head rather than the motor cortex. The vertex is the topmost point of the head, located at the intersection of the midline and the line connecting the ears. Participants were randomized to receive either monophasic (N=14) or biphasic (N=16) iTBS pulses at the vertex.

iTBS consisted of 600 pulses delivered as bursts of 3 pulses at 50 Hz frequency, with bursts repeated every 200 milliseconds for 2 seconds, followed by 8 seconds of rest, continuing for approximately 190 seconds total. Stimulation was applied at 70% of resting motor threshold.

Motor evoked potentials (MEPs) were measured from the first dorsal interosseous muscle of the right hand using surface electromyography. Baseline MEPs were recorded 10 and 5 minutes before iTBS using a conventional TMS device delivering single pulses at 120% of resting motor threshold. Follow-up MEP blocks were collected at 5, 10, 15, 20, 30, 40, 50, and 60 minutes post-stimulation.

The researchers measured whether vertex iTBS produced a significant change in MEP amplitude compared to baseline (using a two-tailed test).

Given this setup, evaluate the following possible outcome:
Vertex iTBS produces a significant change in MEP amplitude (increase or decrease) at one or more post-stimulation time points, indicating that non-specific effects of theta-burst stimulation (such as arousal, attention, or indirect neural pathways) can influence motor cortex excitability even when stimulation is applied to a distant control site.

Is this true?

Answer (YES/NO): NO